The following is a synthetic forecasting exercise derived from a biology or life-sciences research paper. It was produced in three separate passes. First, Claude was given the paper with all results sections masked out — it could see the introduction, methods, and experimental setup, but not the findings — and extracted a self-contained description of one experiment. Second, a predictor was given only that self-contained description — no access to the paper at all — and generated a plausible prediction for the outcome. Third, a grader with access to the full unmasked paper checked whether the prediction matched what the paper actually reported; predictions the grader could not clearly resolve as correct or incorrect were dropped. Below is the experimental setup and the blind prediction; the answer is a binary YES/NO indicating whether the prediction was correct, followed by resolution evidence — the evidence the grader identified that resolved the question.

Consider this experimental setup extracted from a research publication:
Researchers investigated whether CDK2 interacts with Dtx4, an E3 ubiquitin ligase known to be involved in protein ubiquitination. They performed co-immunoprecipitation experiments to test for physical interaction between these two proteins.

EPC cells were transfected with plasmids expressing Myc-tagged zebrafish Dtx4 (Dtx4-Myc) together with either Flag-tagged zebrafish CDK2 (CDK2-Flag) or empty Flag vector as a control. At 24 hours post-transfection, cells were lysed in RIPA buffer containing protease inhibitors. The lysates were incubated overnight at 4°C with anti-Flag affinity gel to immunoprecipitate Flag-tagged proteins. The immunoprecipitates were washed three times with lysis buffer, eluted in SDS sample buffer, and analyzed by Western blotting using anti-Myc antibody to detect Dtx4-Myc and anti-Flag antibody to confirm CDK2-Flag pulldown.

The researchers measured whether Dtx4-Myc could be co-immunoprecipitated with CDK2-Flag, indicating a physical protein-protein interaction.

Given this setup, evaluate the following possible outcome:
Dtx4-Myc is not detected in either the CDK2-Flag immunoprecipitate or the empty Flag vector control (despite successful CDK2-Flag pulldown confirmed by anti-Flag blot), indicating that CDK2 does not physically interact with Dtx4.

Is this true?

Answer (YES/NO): NO